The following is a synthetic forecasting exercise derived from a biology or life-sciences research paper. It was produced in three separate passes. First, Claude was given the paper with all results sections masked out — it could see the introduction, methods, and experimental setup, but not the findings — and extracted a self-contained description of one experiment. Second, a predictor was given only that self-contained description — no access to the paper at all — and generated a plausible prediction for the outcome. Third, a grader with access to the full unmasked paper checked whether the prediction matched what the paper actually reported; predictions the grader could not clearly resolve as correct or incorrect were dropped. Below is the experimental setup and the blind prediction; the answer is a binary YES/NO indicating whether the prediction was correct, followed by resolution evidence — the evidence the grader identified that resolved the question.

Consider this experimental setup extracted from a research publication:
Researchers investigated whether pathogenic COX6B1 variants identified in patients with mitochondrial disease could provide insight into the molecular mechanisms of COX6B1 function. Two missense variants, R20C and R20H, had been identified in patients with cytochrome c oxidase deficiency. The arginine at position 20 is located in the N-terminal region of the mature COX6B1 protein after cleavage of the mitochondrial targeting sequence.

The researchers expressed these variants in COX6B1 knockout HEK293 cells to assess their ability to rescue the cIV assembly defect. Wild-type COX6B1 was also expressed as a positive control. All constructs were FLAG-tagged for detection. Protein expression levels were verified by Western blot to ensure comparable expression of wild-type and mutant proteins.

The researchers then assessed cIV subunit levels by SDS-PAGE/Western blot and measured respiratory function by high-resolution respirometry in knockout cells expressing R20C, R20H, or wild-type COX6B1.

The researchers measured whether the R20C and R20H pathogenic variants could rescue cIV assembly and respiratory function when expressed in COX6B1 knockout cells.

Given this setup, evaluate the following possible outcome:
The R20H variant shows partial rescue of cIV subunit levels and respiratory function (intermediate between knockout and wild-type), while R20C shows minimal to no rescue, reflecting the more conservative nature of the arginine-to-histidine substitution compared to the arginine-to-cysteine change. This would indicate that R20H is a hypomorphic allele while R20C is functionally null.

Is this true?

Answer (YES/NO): NO